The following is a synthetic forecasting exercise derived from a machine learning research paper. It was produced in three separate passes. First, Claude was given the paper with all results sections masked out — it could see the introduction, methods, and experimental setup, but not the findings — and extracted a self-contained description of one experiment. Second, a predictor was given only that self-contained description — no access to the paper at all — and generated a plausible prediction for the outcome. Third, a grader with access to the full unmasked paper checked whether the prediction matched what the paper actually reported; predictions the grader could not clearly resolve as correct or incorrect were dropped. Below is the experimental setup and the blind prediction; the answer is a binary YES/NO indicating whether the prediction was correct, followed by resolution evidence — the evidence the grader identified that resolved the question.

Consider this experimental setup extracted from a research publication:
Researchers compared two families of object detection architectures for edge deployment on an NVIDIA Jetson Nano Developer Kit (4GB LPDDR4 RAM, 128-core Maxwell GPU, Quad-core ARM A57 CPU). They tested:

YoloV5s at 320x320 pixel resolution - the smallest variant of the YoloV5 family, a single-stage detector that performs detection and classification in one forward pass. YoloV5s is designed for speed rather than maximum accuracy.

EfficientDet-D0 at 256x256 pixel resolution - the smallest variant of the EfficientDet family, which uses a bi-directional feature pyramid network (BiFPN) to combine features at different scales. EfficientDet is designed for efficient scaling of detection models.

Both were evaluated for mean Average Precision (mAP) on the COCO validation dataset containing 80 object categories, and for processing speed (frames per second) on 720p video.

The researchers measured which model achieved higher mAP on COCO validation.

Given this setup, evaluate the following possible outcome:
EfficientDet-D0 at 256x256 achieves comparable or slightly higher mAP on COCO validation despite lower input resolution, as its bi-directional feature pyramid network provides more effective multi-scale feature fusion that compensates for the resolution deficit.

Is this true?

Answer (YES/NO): YES